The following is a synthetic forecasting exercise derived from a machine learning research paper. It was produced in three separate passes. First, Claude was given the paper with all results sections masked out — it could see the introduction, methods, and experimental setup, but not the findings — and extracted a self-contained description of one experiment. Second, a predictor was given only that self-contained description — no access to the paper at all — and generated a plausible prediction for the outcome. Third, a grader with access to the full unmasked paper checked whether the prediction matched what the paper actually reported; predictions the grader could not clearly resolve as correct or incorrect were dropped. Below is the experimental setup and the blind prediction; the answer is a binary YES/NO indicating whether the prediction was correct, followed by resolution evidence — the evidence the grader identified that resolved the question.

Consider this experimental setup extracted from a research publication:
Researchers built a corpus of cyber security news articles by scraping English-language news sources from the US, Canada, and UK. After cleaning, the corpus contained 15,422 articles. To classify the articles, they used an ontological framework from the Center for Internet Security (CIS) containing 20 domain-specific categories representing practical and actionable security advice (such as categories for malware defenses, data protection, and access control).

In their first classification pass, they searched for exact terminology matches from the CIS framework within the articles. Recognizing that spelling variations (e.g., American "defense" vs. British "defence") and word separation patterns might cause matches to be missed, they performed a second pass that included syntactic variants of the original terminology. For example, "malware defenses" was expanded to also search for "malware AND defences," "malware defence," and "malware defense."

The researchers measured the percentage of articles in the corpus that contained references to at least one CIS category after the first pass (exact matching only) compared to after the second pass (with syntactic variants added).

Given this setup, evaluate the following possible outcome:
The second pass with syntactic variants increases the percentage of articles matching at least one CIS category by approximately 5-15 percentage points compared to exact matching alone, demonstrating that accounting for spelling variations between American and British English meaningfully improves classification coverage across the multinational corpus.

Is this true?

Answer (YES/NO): NO